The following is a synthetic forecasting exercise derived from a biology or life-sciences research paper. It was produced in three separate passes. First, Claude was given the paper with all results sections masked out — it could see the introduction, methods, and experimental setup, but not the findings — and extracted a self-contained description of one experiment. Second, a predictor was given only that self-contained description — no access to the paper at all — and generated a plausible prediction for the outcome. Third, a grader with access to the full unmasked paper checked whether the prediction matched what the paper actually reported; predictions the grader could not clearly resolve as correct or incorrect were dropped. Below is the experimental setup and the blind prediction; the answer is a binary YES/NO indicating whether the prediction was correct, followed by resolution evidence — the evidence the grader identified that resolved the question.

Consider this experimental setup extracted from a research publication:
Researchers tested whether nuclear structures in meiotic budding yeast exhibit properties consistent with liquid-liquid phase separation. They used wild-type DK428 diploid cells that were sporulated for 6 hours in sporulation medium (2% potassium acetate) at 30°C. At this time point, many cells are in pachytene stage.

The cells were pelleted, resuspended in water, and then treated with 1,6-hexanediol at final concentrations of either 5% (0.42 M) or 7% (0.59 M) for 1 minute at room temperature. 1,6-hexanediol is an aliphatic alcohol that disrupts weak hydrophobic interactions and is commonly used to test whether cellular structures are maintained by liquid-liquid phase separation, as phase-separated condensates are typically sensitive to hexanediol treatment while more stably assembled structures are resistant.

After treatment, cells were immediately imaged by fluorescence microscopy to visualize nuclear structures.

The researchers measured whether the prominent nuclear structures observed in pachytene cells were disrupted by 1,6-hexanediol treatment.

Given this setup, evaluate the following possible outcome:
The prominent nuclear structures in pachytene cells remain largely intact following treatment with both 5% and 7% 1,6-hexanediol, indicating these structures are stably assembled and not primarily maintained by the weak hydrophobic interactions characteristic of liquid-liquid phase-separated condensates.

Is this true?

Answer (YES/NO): NO